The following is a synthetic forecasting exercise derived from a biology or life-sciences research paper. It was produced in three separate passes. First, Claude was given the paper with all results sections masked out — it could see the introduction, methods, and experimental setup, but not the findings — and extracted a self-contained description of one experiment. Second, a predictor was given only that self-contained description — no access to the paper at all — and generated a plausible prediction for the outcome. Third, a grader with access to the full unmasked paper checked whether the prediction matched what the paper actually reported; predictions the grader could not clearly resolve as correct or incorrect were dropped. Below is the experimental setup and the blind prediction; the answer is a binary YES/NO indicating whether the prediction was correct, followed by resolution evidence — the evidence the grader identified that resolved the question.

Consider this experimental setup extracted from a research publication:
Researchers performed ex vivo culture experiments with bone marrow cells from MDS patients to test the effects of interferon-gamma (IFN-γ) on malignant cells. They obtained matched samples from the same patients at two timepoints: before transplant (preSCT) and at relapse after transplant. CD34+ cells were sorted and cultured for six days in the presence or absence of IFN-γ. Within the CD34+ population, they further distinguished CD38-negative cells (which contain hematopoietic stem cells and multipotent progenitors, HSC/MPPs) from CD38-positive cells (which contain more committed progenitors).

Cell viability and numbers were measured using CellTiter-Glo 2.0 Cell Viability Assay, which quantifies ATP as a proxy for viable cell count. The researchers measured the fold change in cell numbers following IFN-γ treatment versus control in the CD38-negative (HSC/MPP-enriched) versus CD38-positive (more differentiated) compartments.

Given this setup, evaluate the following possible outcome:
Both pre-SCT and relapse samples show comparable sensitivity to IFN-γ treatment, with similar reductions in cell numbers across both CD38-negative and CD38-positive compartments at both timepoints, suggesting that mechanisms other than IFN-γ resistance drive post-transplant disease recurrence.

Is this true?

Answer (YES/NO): NO